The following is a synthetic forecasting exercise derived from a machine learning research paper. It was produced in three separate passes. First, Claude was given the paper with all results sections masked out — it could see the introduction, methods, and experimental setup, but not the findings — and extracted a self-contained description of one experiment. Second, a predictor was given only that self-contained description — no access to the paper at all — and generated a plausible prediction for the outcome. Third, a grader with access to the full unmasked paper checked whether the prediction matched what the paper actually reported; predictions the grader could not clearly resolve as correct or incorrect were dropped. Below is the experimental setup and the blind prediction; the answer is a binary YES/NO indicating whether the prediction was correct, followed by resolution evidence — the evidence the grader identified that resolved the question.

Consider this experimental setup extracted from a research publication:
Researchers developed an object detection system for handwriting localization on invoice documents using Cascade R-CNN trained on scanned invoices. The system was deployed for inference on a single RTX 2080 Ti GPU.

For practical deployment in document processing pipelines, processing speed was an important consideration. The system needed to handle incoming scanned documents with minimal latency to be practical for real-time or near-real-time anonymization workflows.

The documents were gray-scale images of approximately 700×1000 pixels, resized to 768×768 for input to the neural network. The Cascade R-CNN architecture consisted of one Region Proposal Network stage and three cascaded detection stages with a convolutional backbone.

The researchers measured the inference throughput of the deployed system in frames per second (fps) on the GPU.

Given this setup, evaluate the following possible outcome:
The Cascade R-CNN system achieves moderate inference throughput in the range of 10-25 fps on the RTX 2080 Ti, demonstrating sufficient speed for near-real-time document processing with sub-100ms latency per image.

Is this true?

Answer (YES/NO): NO